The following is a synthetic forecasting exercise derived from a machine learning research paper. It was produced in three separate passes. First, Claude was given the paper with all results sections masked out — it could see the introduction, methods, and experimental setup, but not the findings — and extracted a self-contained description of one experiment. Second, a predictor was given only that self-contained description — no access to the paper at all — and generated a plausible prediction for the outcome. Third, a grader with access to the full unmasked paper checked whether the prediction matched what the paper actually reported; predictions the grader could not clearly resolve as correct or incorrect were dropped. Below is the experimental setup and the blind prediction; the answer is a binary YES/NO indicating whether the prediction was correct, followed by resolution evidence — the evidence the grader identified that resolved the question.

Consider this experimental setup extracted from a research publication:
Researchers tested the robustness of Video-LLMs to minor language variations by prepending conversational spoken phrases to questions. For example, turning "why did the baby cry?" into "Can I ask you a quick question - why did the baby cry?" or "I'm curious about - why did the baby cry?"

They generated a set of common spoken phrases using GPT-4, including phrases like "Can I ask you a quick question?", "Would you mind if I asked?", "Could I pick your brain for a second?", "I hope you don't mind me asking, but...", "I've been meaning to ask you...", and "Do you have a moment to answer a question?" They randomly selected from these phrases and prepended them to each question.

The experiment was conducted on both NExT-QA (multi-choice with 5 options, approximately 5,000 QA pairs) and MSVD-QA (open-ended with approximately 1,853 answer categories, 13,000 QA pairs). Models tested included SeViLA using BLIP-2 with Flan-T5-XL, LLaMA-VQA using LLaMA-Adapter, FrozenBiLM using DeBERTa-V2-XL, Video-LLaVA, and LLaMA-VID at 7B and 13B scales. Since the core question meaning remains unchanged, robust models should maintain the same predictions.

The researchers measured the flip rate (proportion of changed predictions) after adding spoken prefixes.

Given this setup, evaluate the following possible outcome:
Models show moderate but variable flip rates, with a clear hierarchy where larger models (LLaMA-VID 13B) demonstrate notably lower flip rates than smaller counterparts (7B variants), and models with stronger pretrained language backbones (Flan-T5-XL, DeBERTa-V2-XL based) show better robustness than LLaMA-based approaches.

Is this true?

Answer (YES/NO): NO